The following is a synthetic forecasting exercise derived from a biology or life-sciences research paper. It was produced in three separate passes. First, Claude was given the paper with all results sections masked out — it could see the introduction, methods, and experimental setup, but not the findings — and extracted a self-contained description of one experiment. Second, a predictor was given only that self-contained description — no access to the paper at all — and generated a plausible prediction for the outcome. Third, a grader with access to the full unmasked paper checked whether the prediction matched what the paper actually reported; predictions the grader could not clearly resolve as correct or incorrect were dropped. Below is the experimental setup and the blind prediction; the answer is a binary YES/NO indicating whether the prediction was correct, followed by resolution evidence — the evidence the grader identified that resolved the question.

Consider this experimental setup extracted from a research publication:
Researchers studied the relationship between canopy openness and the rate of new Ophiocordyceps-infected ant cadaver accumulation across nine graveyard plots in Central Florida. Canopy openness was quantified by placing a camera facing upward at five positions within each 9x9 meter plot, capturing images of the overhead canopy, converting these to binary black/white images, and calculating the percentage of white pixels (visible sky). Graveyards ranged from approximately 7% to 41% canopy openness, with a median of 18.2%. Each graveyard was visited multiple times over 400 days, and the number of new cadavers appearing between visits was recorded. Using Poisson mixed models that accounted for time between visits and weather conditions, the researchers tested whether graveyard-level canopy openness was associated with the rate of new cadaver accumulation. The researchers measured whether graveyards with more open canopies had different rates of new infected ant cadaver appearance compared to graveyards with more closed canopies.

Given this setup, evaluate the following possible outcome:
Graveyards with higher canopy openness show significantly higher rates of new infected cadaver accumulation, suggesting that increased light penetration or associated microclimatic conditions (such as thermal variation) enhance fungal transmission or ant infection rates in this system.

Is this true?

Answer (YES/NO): YES